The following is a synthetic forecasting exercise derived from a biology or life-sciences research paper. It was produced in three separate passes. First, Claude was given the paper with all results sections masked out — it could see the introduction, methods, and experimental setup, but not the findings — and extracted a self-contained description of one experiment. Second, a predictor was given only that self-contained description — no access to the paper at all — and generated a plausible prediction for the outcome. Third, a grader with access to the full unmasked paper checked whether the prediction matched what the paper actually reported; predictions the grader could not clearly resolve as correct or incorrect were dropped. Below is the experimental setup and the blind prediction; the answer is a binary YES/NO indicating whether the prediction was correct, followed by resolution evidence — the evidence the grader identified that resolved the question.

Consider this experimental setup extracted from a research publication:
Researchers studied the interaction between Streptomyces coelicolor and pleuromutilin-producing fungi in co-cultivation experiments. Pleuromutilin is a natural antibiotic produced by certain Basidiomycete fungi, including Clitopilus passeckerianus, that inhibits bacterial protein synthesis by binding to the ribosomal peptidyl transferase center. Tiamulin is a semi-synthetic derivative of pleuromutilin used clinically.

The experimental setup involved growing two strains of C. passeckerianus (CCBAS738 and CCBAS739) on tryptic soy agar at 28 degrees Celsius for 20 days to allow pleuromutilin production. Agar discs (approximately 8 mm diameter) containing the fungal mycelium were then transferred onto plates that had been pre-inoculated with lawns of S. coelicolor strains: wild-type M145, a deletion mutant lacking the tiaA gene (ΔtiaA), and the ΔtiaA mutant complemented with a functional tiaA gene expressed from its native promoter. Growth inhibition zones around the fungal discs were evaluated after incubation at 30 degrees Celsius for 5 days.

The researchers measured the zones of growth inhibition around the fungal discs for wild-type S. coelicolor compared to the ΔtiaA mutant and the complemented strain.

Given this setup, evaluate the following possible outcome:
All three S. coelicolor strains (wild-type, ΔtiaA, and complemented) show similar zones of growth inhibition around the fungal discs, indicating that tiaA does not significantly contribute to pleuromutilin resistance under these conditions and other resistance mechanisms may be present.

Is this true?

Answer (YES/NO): NO